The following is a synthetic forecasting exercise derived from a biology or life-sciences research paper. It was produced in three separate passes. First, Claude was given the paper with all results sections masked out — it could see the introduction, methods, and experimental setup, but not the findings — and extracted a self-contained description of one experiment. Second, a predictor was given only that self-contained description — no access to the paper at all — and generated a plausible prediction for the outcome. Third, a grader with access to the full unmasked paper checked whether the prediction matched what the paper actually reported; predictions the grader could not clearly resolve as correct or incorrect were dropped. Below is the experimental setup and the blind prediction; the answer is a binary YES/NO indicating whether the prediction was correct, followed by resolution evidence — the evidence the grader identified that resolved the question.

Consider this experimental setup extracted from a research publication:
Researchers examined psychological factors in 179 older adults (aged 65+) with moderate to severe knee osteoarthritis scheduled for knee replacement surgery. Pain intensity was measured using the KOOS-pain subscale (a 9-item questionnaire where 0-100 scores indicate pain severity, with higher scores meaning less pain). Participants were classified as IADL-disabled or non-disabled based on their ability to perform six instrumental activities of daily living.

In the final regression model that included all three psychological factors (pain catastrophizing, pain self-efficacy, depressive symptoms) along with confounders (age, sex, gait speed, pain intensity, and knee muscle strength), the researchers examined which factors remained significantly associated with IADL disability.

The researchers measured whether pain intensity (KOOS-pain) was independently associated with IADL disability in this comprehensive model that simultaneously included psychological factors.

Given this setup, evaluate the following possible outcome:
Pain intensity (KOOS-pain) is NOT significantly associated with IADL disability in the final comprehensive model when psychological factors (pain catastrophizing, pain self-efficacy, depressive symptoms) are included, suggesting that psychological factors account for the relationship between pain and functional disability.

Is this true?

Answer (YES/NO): YES